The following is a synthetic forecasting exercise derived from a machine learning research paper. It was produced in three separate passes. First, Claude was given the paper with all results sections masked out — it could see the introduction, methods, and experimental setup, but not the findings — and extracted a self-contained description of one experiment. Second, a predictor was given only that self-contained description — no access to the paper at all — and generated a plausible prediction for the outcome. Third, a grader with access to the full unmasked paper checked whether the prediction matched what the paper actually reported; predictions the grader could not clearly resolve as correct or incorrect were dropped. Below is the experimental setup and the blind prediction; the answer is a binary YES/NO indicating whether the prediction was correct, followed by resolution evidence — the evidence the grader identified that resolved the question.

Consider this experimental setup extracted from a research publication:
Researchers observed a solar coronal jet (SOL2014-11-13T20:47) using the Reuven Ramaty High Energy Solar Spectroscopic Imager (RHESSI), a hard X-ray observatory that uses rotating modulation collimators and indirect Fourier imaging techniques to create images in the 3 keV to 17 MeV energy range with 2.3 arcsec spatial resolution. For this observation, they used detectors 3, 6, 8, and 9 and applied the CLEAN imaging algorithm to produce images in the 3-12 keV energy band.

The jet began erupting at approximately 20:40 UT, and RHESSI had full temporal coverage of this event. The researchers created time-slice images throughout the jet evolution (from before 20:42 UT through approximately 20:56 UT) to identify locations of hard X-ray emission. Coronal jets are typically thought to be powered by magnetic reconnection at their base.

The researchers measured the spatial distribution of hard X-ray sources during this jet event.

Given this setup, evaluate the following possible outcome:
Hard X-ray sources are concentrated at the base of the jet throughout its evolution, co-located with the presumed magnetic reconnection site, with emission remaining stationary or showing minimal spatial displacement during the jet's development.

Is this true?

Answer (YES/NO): NO